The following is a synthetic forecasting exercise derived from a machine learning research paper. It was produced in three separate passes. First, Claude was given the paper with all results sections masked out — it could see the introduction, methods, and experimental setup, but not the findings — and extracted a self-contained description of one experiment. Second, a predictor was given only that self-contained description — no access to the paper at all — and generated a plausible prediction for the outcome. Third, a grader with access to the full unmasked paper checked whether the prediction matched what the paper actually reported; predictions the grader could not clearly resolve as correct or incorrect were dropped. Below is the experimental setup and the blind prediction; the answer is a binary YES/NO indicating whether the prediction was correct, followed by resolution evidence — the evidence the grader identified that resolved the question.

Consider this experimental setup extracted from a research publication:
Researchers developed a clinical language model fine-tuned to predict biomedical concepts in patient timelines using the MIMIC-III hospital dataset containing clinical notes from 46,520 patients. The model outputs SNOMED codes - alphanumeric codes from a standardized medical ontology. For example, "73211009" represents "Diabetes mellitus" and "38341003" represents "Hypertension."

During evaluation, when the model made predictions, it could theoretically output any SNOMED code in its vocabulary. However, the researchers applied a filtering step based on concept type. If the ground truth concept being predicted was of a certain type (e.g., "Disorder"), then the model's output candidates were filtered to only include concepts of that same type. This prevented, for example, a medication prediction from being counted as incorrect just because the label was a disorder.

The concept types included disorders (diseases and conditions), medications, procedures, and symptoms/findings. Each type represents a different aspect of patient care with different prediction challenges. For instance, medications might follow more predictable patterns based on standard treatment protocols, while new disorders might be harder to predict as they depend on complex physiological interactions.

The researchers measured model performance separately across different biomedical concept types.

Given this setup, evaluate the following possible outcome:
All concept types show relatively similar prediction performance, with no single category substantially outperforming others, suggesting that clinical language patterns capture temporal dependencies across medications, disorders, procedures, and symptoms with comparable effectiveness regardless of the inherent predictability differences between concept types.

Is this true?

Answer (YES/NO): NO